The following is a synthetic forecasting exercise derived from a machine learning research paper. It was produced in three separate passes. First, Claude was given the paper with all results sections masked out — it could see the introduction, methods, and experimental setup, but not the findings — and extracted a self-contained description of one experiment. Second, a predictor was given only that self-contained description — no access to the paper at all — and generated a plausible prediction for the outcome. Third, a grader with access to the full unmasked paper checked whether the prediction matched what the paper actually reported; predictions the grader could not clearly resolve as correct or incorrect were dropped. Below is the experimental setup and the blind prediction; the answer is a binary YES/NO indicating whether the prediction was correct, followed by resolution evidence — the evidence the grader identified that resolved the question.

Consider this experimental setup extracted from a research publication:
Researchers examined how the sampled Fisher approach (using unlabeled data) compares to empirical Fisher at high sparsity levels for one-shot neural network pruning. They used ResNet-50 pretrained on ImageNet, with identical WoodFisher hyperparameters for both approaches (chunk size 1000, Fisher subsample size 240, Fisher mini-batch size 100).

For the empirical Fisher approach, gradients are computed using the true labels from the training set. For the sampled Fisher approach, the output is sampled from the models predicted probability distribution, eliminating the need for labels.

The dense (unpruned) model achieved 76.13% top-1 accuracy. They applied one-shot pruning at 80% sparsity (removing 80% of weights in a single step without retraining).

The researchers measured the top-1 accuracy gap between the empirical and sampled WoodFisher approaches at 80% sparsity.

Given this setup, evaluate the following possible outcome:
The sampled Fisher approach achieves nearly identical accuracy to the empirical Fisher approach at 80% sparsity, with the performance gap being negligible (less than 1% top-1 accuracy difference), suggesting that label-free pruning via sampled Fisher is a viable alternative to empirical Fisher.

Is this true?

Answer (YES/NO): YES